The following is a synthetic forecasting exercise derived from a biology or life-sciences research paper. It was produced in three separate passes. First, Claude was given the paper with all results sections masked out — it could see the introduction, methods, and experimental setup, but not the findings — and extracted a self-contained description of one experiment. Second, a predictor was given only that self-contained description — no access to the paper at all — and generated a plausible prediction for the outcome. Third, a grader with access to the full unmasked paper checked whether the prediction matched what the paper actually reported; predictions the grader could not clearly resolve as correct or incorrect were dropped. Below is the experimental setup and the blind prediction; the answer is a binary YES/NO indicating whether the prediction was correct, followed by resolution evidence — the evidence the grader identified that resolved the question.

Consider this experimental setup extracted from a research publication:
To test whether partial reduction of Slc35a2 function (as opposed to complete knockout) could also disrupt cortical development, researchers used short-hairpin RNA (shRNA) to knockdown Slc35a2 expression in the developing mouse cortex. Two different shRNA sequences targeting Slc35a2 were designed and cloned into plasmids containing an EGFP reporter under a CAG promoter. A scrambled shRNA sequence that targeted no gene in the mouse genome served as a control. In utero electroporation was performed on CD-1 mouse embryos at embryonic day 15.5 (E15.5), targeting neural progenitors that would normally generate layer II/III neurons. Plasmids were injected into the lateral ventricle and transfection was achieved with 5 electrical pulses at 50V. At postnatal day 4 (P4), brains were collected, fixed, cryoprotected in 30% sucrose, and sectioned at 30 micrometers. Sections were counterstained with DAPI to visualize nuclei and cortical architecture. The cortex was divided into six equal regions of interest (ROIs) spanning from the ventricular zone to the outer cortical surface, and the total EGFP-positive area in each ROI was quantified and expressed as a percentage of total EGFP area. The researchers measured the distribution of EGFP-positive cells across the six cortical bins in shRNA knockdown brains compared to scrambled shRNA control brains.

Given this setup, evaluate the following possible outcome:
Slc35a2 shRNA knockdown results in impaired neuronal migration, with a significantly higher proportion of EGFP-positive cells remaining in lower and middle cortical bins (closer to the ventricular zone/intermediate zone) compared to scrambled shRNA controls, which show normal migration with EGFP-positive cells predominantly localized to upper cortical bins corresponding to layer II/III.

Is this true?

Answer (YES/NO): YES